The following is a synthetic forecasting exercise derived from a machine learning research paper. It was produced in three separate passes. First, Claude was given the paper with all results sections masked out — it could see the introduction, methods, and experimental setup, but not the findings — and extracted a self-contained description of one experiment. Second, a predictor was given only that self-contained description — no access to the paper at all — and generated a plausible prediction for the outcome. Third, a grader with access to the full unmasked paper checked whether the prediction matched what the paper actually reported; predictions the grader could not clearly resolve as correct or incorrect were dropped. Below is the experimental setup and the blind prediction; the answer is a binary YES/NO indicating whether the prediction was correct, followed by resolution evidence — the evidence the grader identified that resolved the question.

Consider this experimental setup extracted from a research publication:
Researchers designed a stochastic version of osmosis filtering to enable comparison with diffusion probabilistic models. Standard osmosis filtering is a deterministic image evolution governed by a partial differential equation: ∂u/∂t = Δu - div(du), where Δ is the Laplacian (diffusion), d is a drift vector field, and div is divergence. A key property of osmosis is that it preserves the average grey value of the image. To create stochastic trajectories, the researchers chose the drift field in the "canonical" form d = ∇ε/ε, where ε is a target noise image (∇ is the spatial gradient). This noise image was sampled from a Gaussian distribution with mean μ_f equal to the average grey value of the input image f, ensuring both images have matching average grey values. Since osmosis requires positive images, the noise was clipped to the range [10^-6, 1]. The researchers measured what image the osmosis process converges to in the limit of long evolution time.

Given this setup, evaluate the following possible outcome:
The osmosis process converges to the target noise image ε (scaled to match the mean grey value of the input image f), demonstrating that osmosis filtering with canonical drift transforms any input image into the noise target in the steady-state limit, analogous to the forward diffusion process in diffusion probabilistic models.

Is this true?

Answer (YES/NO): YES